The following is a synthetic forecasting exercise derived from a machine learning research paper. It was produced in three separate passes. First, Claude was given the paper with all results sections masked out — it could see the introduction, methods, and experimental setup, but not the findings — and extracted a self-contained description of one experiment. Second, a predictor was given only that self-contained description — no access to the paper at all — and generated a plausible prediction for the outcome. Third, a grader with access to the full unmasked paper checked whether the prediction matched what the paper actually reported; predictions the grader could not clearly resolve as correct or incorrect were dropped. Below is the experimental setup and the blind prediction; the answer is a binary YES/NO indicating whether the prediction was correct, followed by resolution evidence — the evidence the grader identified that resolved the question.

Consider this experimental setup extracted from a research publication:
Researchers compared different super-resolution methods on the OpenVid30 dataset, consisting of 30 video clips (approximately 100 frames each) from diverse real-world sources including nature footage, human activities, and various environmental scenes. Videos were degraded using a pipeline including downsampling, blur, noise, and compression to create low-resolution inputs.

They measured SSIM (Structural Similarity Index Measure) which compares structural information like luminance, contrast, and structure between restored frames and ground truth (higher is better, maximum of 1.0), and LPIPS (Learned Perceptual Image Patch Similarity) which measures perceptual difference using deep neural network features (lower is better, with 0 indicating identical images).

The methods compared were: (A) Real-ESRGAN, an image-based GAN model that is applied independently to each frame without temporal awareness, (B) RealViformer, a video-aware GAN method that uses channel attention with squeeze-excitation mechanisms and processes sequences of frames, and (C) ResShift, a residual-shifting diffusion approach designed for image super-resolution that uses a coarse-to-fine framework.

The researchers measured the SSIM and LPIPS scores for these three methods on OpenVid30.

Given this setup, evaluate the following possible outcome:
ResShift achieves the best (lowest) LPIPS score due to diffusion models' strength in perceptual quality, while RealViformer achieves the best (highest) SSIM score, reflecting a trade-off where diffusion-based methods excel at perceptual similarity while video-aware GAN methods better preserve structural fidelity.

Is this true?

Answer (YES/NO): NO